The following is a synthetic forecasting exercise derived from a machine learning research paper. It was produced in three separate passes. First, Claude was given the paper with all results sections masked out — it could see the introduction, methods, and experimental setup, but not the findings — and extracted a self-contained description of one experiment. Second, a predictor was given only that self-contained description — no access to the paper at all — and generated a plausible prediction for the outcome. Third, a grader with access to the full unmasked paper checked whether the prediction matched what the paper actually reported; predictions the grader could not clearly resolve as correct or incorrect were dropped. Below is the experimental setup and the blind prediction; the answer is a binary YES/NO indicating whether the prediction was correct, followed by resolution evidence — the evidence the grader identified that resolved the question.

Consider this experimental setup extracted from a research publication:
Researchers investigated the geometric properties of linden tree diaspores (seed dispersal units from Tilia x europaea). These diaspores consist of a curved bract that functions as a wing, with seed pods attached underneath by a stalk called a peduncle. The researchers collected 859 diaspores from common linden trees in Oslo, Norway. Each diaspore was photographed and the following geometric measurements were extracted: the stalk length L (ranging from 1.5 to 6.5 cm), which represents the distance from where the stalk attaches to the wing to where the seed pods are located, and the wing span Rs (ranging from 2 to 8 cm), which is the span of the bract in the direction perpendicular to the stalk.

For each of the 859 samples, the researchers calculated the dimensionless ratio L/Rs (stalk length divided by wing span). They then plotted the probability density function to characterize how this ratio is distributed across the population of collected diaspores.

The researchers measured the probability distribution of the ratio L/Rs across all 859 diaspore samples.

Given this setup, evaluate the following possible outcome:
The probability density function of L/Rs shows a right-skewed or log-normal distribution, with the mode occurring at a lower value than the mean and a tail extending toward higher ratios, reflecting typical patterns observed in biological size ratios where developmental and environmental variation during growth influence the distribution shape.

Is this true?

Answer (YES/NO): YES